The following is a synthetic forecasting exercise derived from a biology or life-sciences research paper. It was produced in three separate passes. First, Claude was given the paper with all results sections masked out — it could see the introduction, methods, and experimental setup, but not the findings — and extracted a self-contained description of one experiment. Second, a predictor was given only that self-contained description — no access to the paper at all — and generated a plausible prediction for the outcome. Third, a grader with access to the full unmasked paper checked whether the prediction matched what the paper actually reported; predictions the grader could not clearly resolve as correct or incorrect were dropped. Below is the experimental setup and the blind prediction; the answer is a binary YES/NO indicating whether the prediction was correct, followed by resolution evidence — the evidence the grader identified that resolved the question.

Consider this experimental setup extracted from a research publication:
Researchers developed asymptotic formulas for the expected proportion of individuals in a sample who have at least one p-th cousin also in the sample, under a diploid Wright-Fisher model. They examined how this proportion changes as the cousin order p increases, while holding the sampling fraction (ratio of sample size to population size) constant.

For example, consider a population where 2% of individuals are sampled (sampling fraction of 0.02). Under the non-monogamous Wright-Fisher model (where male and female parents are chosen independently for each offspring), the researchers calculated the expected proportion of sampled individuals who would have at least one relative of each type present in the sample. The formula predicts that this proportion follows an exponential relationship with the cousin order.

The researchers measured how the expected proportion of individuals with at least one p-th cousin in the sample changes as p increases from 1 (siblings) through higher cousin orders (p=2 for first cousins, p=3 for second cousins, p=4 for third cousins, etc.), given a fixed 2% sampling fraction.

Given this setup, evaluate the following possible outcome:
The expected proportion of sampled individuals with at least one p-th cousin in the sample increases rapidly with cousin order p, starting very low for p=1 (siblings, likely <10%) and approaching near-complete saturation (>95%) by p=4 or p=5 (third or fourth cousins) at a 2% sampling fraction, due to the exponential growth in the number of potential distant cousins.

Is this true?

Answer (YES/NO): YES